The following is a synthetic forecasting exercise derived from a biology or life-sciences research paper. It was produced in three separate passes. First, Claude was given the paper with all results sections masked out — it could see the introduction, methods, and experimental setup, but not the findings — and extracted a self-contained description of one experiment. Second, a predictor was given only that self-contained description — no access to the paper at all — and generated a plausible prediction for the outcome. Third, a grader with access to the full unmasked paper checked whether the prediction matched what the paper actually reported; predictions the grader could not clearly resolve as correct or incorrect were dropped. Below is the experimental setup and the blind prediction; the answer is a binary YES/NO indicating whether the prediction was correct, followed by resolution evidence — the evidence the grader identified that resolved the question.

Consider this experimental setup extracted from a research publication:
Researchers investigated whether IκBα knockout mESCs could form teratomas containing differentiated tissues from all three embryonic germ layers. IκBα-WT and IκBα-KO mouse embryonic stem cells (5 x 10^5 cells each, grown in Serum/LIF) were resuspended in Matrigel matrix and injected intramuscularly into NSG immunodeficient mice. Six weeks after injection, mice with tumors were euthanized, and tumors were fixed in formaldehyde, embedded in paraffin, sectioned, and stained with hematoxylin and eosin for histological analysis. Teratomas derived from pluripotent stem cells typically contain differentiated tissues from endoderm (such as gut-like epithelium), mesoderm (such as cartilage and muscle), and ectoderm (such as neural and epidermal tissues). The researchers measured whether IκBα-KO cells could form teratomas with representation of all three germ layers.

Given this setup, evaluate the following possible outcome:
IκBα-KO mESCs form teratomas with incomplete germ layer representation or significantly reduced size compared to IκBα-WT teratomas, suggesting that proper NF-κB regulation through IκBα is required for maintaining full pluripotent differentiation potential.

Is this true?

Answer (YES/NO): NO